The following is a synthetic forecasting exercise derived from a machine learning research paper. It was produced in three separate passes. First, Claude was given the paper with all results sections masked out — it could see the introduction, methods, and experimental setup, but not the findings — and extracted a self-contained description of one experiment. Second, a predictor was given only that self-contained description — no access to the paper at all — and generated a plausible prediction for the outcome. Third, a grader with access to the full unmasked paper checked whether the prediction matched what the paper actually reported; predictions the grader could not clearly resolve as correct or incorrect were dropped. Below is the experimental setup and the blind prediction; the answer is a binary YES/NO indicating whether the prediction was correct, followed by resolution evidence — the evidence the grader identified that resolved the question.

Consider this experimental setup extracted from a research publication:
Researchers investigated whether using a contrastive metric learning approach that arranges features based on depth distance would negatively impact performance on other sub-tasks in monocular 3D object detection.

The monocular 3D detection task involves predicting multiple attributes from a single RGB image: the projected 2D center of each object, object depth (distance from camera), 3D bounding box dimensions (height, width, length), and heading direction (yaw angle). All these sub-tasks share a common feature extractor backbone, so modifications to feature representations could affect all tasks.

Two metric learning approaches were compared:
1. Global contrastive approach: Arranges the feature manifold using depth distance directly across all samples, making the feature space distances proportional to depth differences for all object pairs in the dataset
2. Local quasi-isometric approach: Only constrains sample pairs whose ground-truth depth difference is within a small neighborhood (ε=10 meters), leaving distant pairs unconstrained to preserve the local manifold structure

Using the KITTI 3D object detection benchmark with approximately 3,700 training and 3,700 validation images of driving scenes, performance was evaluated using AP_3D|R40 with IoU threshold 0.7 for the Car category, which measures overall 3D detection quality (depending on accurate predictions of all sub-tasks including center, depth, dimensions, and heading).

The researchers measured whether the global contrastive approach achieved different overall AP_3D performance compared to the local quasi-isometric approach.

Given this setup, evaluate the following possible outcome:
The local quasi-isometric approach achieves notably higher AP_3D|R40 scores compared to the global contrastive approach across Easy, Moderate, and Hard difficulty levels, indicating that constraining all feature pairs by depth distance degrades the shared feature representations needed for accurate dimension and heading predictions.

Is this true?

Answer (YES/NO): NO